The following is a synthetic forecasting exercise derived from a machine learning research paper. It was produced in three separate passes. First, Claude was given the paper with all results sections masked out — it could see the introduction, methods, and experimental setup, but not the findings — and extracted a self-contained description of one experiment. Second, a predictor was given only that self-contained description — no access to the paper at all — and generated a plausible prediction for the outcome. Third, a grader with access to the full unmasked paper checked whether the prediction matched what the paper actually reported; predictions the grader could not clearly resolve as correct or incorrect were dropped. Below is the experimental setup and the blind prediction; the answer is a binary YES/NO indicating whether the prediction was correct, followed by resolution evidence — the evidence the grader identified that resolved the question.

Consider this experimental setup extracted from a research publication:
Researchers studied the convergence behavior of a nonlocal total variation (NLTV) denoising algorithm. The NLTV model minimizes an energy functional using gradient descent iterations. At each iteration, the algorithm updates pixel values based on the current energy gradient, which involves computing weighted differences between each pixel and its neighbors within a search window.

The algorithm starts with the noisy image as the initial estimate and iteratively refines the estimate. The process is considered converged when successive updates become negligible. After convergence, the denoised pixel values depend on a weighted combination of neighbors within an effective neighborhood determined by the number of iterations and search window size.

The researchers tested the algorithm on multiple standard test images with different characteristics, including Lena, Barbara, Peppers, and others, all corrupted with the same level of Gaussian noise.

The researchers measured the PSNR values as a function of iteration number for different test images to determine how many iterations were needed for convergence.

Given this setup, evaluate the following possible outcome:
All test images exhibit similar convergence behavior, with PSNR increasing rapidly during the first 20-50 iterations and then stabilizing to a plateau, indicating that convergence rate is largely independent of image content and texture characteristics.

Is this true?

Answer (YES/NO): NO